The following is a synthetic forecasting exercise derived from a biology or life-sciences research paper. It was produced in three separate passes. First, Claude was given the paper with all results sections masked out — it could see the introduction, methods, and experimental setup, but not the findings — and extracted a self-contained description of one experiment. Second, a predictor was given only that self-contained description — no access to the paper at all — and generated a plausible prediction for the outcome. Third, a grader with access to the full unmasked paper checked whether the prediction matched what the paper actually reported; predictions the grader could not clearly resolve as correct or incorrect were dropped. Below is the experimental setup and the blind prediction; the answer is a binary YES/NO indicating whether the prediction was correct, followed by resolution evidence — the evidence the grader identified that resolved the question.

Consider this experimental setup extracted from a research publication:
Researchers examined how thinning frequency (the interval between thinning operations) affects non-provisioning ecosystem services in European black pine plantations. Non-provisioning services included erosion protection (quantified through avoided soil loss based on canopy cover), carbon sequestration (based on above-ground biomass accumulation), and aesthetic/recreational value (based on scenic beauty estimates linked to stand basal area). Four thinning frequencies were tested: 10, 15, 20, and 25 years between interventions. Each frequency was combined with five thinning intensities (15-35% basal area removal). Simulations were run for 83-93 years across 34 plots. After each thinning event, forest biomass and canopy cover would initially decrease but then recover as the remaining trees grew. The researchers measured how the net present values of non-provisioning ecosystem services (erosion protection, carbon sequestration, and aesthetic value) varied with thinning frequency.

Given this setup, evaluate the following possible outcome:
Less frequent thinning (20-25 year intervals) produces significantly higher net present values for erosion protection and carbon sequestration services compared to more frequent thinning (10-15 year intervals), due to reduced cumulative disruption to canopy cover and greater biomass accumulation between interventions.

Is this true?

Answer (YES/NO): YES